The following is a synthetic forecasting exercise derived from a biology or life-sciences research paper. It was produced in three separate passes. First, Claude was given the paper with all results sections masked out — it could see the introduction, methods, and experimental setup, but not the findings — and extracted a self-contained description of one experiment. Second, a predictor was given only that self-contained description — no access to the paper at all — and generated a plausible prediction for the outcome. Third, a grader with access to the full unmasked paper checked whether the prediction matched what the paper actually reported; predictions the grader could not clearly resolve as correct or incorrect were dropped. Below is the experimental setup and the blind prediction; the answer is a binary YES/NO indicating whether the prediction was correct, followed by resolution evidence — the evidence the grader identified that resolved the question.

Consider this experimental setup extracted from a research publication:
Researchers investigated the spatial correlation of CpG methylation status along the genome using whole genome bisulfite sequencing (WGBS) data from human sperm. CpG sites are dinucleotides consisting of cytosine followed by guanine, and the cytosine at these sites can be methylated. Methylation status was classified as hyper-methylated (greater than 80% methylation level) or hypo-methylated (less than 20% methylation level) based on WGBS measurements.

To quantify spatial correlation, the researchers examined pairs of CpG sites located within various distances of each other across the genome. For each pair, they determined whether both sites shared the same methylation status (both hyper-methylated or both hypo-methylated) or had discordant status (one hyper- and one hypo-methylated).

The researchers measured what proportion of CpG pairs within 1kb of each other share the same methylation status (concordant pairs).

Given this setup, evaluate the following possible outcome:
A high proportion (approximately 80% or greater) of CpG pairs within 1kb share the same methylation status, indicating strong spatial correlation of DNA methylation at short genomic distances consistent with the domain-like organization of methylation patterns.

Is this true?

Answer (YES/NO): YES